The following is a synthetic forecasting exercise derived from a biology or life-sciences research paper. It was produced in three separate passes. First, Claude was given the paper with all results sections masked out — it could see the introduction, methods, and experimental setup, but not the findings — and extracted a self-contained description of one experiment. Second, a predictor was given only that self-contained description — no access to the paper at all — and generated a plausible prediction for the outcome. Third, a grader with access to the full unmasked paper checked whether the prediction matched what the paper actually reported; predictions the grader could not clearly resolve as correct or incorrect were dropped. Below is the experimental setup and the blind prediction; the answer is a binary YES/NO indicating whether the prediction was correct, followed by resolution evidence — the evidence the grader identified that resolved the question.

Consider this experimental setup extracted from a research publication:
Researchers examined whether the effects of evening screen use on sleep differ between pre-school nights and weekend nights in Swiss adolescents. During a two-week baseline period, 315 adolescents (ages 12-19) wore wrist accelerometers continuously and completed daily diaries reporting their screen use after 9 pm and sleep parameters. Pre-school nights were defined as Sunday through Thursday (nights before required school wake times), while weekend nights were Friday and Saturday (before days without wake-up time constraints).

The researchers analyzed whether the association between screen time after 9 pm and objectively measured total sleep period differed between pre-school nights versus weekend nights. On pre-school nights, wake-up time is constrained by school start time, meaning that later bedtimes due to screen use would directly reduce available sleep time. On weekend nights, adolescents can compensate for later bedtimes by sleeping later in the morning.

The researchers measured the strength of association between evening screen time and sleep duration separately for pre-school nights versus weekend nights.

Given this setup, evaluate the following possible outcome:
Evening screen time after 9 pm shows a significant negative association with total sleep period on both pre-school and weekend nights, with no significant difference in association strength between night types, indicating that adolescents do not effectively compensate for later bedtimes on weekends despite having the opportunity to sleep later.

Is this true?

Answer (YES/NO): NO